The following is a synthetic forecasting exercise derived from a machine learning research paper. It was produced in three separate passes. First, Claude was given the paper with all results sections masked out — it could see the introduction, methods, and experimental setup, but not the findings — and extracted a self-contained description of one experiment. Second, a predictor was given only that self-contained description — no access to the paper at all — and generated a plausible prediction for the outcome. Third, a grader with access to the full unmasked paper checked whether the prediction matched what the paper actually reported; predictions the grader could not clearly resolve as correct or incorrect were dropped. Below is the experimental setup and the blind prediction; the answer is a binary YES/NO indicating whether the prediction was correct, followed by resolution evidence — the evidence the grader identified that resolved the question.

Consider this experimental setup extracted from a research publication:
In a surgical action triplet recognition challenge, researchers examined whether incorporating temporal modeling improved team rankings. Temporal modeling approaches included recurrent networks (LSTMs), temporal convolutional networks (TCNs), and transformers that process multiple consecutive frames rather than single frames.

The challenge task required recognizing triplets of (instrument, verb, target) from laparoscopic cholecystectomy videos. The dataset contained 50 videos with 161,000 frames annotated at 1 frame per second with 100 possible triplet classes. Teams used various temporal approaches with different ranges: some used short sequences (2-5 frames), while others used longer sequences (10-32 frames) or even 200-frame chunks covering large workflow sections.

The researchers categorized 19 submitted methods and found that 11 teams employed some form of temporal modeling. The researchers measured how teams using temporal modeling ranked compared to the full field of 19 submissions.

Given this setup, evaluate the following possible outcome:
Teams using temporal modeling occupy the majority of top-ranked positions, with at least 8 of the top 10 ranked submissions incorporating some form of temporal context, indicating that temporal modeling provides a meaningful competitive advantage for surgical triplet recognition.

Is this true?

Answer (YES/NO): NO